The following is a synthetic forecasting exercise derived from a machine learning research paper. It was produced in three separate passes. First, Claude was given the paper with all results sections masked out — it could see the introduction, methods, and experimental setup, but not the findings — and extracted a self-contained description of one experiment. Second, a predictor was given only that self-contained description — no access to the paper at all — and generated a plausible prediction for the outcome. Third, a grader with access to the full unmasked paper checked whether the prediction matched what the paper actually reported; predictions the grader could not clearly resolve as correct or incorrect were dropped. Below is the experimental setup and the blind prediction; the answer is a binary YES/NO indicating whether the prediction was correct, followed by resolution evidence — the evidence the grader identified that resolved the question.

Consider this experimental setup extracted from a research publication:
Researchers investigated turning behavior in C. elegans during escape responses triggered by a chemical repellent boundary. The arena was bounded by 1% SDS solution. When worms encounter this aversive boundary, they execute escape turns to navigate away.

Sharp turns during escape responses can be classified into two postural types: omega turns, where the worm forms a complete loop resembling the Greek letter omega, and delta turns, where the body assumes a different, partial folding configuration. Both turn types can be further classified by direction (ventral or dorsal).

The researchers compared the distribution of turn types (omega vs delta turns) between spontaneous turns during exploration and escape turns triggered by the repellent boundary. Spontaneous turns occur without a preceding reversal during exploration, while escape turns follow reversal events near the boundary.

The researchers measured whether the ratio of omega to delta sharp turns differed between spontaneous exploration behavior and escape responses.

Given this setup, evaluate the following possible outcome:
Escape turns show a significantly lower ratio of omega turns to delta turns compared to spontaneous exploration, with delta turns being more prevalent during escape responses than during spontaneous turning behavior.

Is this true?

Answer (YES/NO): YES